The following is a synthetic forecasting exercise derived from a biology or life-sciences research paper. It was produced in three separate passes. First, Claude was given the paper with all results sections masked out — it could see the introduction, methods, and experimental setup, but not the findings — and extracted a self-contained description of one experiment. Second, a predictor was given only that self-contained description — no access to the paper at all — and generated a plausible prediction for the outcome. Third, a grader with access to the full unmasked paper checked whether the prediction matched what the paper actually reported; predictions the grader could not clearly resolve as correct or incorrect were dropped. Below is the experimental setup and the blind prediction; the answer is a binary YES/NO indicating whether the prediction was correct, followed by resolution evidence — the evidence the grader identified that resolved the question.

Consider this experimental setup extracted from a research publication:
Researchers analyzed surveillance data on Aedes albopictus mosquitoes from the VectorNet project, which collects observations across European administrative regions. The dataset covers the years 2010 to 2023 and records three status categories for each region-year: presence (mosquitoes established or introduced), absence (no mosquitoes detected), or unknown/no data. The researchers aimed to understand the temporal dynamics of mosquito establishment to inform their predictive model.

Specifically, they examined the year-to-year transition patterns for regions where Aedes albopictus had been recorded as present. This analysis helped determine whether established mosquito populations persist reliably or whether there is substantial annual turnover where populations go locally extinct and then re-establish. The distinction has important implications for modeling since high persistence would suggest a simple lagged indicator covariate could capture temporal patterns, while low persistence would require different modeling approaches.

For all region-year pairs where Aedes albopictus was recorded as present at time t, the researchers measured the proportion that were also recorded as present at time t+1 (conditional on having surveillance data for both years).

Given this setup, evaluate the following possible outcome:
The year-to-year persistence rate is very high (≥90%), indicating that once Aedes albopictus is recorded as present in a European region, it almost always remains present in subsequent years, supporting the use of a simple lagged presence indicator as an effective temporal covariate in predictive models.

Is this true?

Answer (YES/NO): YES